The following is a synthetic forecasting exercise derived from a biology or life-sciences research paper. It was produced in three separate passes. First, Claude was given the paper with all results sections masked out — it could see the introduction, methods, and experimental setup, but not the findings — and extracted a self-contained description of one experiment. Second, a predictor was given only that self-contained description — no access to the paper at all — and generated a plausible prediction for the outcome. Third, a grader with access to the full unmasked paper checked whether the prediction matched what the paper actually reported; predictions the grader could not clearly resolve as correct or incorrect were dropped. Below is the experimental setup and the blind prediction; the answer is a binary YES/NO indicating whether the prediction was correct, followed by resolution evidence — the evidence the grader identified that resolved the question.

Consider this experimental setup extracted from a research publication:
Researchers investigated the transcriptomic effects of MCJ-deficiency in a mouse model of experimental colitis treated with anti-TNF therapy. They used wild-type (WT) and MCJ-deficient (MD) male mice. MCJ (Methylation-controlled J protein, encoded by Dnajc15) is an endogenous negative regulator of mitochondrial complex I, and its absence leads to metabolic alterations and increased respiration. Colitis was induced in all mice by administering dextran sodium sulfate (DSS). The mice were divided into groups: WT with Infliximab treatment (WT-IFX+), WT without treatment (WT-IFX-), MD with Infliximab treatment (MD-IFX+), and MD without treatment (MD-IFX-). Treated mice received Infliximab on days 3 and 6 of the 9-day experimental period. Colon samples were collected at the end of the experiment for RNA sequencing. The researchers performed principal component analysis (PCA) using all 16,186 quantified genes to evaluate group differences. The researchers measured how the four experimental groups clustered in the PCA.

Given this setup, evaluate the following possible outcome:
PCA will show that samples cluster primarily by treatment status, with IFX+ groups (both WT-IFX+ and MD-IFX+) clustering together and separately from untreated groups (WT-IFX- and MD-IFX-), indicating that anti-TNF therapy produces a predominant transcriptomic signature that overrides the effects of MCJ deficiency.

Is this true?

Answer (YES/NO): NO